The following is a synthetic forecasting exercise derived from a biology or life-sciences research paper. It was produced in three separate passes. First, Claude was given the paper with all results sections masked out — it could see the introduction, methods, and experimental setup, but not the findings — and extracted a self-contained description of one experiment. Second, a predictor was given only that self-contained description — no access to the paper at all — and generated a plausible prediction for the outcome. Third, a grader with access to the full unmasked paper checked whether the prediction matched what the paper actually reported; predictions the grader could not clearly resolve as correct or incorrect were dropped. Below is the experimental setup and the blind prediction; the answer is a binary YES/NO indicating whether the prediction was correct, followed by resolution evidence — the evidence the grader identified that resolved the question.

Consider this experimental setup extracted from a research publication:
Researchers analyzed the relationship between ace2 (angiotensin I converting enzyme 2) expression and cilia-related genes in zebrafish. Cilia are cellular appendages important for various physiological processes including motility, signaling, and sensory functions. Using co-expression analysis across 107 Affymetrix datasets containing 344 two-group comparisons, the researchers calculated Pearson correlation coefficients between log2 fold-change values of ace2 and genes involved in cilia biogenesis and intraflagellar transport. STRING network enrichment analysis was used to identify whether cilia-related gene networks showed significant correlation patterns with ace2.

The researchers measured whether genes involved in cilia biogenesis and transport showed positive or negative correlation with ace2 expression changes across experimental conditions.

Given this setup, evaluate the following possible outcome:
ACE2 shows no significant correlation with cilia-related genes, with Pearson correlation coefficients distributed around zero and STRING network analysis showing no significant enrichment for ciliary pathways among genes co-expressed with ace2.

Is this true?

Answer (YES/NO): NO